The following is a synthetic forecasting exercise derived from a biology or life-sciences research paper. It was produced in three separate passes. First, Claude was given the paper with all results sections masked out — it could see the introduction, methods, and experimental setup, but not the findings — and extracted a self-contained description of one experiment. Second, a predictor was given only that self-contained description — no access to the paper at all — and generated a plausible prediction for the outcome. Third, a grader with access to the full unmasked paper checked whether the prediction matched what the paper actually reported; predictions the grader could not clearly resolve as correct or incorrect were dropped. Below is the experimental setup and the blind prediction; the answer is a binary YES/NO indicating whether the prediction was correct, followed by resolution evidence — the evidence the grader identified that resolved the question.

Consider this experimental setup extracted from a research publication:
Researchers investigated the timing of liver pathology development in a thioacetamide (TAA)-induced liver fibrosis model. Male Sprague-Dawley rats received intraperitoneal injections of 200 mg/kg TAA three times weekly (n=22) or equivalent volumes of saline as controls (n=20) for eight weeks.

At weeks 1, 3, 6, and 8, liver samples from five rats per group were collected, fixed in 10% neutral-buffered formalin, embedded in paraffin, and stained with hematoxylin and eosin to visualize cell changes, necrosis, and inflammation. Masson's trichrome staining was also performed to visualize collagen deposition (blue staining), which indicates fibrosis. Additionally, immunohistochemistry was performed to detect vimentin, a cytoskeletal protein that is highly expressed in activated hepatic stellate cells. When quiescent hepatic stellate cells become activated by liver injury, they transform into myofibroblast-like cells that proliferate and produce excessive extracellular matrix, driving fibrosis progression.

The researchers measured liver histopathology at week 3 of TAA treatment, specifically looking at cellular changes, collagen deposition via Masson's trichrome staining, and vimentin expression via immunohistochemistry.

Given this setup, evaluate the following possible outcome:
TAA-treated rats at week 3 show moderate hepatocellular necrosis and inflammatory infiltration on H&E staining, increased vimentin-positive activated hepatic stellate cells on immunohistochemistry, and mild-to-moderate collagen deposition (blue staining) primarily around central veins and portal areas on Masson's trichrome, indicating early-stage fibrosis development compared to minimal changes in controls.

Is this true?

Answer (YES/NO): NO